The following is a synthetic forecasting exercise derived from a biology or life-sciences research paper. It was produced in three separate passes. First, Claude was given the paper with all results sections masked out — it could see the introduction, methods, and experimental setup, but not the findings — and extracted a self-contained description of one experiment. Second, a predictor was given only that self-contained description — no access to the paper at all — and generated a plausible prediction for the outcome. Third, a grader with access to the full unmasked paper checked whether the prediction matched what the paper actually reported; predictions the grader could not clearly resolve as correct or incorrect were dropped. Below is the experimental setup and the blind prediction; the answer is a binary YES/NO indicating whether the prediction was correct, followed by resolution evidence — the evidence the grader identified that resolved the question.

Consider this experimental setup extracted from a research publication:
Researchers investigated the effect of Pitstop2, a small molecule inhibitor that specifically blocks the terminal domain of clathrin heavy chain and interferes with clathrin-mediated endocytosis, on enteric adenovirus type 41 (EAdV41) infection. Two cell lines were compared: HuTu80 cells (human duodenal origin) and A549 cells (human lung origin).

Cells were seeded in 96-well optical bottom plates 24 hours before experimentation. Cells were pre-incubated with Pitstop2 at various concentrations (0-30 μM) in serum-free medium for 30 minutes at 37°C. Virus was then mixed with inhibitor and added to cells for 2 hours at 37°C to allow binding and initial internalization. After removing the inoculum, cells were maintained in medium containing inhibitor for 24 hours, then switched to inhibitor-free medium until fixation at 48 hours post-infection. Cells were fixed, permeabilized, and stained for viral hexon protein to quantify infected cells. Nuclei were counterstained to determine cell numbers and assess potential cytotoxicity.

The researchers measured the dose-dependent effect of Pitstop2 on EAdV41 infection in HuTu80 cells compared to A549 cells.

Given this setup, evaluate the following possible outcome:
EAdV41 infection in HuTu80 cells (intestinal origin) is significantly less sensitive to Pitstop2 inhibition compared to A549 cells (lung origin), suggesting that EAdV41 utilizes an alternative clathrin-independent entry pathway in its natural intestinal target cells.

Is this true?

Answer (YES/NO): NO